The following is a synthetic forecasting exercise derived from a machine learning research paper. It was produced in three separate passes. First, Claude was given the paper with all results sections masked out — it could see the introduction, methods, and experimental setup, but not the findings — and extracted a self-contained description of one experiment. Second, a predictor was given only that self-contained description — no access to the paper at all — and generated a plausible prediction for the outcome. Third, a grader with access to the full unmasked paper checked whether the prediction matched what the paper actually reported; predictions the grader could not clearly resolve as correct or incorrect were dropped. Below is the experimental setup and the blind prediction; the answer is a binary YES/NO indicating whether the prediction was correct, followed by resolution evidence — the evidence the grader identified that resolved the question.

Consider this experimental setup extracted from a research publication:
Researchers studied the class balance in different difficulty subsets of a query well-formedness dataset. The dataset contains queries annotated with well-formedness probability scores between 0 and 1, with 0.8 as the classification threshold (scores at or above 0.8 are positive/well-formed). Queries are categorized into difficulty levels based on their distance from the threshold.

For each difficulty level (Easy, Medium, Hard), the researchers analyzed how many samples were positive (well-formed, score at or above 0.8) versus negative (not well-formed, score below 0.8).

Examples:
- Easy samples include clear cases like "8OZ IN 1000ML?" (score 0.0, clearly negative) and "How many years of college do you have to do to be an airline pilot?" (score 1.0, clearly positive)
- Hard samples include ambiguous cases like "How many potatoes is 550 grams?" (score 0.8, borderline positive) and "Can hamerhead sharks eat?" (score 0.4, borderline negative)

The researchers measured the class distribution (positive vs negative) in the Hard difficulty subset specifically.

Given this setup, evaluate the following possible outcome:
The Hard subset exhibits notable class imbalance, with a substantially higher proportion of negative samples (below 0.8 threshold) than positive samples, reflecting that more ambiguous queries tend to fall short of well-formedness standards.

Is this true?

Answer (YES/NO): NO